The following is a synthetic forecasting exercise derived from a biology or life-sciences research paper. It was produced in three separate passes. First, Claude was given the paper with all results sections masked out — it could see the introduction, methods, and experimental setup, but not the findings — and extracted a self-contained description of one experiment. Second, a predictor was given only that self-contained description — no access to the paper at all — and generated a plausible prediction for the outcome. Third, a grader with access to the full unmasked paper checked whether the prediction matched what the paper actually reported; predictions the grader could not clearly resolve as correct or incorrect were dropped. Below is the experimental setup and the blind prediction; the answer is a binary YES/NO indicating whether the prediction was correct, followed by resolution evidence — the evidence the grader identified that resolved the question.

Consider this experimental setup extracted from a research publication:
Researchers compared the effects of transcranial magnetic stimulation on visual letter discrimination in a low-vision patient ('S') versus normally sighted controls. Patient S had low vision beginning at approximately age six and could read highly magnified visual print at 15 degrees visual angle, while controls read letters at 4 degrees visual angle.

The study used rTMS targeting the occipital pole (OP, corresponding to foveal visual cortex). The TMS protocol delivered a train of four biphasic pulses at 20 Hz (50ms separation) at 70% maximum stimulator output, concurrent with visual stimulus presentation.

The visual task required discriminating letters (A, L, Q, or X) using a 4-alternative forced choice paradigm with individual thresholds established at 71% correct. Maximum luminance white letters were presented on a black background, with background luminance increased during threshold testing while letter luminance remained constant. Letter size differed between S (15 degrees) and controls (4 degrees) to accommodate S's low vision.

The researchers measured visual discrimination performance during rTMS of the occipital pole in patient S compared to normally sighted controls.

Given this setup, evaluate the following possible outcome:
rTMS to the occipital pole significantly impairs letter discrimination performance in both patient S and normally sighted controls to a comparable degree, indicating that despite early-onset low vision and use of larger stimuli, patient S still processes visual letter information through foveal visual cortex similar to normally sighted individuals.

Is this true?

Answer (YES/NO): NO